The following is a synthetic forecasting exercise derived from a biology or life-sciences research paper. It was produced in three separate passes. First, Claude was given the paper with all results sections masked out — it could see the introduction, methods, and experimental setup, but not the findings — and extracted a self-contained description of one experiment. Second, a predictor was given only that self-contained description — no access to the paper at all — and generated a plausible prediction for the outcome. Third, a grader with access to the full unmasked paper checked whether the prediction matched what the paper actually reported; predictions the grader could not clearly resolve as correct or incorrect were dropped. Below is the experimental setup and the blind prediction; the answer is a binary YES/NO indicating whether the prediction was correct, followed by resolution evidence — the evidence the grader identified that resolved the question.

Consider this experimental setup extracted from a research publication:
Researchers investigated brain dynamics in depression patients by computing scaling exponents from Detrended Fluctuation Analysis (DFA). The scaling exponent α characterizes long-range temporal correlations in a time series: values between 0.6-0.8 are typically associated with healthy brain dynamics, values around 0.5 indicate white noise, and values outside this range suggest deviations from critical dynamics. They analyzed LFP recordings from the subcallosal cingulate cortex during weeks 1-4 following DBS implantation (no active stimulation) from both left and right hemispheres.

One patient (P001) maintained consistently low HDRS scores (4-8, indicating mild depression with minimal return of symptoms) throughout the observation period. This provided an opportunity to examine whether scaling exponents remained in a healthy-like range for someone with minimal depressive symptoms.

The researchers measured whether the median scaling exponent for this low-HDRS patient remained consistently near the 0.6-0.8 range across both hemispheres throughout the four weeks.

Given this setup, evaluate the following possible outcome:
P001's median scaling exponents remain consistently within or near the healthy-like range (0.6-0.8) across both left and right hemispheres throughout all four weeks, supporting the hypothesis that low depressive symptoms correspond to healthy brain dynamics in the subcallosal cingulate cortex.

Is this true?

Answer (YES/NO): NO